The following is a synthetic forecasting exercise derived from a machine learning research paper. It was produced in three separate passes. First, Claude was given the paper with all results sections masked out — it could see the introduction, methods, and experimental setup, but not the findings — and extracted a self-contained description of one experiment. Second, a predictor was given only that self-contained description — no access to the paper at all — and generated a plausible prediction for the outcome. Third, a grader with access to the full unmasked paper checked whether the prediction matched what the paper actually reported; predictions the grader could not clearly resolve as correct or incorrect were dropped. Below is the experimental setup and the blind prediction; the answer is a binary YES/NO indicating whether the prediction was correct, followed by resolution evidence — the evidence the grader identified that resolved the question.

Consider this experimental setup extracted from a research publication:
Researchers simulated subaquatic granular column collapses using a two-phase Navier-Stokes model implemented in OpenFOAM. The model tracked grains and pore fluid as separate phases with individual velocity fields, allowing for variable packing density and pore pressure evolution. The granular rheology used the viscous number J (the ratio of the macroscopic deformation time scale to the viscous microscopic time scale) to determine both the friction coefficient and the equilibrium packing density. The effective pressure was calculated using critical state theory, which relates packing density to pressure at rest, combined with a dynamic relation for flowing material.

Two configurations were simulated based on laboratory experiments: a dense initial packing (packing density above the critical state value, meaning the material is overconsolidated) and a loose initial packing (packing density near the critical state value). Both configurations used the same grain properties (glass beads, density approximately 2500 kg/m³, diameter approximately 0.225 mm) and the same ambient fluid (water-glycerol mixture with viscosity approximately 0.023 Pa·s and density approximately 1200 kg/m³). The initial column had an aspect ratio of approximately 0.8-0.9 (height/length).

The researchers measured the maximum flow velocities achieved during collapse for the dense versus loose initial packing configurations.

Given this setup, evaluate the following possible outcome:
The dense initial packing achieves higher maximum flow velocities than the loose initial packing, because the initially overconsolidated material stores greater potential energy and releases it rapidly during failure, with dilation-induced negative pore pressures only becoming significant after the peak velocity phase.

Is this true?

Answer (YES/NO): NO